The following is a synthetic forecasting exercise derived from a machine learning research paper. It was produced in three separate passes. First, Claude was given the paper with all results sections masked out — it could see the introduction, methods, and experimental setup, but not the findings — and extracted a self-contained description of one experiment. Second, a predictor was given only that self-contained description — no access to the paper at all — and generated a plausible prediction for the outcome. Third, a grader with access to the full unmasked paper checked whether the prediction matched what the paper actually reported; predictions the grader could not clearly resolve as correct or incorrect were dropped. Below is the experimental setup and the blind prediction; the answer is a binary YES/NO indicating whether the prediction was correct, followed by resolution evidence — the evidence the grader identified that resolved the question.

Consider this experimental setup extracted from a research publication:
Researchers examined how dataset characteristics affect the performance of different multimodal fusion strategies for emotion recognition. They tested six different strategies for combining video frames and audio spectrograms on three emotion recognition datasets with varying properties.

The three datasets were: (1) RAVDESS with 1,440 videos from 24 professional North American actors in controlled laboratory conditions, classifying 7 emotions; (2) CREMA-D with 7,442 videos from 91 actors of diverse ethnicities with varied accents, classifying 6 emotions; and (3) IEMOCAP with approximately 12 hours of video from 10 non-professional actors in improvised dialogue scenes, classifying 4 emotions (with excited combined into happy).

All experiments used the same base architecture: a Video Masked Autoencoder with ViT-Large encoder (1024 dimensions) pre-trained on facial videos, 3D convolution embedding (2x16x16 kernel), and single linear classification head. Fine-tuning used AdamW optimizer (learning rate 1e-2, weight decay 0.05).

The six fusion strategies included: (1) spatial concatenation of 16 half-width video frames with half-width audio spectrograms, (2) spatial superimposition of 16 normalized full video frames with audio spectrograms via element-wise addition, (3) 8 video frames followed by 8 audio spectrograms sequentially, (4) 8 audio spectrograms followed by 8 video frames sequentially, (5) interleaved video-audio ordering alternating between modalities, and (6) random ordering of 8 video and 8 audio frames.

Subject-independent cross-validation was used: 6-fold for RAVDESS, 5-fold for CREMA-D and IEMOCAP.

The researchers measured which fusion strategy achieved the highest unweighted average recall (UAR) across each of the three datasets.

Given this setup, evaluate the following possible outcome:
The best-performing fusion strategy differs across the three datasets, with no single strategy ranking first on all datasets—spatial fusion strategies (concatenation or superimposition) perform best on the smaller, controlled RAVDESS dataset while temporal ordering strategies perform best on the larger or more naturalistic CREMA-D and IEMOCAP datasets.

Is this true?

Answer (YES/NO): NO